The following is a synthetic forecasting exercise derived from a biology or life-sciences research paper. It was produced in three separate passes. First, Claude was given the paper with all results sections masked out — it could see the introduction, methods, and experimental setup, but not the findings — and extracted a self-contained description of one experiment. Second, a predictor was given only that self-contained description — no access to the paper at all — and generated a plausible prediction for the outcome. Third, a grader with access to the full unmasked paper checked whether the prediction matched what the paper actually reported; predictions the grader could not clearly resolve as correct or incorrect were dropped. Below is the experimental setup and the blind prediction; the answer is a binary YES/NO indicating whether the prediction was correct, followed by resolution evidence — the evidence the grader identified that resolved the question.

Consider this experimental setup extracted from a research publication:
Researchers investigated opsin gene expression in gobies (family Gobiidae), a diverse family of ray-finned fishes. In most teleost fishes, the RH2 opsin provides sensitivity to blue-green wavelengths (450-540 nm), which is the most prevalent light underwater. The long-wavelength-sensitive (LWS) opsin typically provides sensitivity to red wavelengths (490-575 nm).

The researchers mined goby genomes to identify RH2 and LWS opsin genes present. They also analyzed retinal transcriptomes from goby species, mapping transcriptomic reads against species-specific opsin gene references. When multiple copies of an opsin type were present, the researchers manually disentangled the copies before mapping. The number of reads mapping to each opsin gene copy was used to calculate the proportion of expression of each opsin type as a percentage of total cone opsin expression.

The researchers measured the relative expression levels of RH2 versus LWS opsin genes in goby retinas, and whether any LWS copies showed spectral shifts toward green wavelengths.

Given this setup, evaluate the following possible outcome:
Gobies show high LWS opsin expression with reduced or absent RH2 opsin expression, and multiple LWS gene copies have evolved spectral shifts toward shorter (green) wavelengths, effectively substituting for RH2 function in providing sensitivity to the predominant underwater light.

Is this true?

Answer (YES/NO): YES